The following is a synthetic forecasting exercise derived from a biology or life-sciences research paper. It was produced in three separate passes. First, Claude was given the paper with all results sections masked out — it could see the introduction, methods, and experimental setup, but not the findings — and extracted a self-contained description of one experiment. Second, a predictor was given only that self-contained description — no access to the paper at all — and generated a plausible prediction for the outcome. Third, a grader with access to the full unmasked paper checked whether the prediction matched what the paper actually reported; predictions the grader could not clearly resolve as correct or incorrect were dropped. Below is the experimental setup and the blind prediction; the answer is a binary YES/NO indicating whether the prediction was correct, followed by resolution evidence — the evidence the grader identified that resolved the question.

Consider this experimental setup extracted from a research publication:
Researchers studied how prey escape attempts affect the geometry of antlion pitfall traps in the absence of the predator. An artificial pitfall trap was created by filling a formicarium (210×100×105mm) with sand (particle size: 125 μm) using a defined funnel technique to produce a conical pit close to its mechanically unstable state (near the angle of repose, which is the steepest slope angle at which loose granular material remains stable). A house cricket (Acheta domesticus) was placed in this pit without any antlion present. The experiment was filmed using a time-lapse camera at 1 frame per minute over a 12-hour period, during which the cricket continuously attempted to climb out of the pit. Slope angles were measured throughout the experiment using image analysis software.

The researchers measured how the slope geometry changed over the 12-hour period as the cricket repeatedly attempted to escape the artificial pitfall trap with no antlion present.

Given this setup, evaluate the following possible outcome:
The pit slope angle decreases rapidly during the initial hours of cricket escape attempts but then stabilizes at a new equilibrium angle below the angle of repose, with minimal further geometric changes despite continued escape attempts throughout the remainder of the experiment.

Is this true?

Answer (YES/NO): NO